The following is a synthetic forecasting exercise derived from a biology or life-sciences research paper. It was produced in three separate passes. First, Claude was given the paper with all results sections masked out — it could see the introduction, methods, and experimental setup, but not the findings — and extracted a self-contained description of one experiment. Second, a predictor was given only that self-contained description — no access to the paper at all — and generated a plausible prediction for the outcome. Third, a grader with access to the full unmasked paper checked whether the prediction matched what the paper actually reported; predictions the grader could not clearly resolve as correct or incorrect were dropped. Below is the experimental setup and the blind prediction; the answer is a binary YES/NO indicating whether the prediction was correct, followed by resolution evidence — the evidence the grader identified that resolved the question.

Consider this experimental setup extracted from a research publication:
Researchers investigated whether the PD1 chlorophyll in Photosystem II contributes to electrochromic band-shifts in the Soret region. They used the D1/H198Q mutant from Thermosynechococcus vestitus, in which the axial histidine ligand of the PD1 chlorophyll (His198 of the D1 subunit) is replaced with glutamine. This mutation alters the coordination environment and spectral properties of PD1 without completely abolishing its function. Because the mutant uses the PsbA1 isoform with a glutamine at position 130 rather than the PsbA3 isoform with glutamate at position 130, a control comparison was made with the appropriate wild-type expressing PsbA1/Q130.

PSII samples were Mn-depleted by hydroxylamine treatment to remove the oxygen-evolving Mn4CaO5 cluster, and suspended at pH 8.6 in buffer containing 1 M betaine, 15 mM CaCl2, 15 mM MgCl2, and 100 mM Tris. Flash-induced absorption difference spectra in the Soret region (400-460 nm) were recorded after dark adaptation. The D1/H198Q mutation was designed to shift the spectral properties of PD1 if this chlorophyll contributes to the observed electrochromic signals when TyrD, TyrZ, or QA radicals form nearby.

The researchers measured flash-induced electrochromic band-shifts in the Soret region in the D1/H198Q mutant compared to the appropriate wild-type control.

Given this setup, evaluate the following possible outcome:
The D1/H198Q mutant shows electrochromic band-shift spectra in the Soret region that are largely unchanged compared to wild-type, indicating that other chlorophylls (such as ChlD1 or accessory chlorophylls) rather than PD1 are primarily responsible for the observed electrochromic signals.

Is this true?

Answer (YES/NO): NO